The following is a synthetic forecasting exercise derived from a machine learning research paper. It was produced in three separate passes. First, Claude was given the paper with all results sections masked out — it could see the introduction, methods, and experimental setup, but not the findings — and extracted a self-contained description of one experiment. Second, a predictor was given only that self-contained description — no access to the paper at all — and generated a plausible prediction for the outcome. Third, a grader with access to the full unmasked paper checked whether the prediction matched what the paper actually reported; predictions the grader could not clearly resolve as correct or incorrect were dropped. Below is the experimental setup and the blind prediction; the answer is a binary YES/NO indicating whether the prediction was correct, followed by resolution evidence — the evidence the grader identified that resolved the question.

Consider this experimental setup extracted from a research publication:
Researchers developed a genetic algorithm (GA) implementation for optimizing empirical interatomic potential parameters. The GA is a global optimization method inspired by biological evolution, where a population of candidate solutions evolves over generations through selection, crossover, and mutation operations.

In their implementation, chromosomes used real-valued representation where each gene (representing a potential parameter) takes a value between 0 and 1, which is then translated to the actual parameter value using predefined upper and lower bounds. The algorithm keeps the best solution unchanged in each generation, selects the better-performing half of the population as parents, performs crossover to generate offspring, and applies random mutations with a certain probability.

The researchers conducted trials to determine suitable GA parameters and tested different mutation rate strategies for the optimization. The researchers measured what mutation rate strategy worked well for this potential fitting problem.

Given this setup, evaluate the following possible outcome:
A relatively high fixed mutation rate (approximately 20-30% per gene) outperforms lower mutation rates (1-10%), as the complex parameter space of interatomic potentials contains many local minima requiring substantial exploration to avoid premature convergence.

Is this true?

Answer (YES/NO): NO